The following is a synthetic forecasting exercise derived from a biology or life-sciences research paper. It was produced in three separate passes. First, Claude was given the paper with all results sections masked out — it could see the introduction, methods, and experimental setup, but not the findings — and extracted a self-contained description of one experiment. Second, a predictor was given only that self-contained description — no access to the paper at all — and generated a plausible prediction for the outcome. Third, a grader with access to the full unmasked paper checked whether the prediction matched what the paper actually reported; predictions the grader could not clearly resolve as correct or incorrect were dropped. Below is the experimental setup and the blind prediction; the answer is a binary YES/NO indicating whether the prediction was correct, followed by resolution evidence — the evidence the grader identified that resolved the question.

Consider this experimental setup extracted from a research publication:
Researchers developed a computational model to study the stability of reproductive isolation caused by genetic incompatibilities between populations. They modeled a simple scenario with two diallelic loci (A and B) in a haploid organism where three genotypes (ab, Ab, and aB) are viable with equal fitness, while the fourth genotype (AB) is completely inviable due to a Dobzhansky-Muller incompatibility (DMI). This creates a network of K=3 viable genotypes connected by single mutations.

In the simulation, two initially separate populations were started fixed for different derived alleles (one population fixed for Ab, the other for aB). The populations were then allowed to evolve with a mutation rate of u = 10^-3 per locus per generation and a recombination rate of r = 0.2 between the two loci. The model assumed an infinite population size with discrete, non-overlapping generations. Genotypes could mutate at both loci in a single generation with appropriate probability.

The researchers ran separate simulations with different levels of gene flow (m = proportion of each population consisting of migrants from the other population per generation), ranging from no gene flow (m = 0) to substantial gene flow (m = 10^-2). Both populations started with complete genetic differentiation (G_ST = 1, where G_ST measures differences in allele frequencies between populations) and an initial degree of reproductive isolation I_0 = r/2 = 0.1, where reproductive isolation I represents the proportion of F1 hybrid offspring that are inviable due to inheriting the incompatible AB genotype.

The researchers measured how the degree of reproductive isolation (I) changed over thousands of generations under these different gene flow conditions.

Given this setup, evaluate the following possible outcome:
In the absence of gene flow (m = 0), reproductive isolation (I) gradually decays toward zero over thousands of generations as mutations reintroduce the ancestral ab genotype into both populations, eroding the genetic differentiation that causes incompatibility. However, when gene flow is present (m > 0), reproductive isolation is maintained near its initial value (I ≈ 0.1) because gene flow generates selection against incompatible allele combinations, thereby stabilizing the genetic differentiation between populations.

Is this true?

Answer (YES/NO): NO